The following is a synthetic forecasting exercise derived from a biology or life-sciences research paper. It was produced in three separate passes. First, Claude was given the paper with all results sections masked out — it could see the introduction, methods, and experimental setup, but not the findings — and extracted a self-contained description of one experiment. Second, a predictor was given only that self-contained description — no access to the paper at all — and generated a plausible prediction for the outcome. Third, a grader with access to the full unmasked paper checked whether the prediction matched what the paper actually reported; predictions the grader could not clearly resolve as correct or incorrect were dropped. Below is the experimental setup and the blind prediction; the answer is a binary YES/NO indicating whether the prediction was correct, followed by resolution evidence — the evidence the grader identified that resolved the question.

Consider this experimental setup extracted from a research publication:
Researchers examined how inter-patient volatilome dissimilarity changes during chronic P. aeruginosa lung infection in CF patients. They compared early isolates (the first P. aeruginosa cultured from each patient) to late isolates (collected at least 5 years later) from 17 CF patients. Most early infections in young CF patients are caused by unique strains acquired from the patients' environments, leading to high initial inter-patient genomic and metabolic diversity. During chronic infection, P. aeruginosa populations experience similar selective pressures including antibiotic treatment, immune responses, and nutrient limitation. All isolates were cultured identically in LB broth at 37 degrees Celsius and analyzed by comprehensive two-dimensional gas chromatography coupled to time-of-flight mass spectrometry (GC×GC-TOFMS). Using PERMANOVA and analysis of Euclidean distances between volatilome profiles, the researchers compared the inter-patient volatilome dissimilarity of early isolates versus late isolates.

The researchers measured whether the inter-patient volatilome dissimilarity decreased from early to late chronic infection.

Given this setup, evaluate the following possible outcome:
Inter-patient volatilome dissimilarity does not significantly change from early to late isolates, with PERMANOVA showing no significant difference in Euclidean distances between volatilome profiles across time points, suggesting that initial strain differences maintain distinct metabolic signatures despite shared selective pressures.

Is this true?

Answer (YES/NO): NO